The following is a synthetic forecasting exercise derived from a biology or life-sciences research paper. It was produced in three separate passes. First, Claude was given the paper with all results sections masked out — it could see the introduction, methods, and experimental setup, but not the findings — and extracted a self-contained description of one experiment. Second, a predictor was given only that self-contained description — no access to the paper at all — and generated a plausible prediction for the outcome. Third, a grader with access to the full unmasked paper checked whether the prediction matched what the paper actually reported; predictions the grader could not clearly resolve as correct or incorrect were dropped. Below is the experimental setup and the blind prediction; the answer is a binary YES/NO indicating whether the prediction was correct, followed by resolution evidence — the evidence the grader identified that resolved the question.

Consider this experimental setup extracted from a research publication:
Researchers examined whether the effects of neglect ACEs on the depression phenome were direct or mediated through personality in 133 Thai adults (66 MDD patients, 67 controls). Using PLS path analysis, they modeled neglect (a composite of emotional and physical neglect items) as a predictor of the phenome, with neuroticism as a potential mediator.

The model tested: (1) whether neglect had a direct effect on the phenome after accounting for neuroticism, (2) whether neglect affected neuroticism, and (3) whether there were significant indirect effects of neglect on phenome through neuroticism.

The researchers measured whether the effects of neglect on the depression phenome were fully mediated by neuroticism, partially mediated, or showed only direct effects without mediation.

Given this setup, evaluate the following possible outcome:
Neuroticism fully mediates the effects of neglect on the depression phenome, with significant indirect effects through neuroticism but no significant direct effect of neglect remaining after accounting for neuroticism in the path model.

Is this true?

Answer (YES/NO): NO